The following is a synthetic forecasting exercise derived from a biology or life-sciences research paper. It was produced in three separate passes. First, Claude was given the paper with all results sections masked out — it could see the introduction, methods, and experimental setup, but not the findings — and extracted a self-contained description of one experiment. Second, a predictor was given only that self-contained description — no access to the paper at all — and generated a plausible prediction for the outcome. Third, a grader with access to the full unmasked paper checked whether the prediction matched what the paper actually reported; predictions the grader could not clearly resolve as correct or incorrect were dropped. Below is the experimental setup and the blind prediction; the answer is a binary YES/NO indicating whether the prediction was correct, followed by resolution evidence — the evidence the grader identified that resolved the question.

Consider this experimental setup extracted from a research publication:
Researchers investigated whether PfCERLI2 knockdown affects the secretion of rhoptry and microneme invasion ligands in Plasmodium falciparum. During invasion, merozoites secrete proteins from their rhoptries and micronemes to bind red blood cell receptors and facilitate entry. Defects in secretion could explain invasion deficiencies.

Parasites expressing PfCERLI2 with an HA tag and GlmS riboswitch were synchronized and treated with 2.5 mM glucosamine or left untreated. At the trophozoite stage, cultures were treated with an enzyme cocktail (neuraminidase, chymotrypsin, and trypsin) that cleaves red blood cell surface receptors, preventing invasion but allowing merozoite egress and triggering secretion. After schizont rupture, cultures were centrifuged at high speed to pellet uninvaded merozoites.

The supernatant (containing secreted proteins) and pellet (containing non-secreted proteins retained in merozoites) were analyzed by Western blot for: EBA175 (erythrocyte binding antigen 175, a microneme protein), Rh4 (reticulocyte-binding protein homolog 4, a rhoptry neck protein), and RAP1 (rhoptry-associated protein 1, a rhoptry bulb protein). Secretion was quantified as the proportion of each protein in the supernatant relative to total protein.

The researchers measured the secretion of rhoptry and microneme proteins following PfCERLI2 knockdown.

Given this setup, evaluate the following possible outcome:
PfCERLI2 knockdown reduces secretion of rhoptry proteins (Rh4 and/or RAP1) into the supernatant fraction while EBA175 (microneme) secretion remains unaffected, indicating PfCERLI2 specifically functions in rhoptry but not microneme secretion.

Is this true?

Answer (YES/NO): NO